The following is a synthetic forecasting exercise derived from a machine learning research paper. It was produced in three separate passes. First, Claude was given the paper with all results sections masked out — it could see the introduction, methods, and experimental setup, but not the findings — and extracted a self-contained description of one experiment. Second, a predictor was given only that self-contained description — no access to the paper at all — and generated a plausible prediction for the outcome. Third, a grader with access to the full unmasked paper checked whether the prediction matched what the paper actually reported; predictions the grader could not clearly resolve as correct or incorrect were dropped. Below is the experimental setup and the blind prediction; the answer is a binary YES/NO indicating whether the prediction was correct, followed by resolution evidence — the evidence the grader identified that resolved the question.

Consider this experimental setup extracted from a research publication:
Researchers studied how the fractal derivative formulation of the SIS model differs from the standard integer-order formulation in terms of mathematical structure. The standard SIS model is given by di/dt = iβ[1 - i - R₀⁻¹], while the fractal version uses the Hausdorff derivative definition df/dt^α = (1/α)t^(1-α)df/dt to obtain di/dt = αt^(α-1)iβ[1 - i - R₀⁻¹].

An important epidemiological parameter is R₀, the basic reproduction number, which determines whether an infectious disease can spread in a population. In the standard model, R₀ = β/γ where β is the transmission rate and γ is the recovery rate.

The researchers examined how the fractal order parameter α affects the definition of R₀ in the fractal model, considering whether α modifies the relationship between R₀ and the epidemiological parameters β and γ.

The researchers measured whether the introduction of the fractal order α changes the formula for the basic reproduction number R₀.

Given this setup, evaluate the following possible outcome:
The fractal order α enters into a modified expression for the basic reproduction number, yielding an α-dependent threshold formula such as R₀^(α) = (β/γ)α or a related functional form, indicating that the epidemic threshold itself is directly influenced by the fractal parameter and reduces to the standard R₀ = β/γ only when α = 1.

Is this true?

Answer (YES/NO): NO